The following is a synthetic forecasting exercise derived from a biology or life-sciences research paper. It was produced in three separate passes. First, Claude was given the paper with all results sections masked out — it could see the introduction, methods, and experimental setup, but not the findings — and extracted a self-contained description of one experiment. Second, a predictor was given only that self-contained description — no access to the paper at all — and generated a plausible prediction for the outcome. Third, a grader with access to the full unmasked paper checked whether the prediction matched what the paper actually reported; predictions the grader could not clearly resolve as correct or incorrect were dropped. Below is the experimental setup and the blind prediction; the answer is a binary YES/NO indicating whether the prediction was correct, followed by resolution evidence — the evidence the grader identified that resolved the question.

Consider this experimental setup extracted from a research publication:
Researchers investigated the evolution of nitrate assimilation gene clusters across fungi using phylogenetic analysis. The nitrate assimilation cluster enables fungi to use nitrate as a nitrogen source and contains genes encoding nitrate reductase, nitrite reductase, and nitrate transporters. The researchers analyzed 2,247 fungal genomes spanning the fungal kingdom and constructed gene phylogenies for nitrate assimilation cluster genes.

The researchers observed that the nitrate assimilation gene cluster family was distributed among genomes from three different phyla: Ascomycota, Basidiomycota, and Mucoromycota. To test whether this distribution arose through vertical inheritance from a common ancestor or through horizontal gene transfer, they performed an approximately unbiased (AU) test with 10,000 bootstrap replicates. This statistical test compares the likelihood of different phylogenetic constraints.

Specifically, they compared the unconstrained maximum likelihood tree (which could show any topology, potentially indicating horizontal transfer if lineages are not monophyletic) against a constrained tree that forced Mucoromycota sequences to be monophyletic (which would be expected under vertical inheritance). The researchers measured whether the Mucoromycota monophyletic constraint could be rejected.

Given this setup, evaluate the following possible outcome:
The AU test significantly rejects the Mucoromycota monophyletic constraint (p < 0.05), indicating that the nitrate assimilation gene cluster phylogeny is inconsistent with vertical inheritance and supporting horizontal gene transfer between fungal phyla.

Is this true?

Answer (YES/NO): YES